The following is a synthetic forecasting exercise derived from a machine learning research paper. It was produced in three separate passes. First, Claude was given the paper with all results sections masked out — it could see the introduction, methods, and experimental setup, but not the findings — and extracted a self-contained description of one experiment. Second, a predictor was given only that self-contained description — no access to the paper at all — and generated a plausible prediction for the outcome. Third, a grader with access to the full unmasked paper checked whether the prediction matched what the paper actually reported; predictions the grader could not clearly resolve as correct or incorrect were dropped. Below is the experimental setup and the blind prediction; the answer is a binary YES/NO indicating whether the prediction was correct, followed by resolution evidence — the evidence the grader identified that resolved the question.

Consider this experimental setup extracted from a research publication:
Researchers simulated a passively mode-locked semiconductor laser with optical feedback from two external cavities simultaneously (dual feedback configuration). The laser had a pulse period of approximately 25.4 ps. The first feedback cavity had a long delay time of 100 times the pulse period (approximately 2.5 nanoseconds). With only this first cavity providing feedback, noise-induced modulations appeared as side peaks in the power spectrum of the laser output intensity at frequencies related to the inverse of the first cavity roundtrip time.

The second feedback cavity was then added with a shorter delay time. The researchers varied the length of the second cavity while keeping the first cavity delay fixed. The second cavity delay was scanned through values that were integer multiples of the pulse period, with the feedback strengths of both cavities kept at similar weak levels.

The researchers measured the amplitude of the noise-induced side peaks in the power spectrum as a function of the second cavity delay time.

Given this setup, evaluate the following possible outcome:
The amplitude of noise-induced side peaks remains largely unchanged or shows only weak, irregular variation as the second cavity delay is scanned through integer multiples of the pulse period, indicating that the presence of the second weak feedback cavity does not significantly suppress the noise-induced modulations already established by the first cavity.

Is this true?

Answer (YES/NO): NO